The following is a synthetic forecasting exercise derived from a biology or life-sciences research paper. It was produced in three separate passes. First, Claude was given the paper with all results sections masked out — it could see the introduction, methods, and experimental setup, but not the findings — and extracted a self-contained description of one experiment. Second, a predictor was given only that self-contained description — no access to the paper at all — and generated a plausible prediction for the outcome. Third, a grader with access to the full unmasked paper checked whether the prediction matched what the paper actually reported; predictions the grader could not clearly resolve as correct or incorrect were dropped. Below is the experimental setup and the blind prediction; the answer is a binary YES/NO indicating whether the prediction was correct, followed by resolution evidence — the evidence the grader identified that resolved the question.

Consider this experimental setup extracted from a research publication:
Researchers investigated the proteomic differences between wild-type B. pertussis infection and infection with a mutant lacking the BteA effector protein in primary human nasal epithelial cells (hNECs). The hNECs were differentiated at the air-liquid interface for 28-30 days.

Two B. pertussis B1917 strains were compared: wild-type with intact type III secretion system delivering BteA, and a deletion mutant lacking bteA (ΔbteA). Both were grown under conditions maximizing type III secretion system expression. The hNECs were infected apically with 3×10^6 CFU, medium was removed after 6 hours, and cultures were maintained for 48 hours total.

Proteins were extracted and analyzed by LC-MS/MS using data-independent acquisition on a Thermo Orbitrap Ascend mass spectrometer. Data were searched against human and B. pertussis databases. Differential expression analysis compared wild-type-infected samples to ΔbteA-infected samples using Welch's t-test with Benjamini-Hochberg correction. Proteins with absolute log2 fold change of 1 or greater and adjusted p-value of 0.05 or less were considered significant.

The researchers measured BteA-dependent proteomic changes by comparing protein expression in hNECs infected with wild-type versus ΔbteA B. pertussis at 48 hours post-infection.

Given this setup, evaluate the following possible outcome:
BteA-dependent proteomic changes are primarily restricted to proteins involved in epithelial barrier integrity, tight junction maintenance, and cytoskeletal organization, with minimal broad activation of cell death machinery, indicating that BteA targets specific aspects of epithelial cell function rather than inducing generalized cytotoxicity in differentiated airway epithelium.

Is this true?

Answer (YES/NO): NO